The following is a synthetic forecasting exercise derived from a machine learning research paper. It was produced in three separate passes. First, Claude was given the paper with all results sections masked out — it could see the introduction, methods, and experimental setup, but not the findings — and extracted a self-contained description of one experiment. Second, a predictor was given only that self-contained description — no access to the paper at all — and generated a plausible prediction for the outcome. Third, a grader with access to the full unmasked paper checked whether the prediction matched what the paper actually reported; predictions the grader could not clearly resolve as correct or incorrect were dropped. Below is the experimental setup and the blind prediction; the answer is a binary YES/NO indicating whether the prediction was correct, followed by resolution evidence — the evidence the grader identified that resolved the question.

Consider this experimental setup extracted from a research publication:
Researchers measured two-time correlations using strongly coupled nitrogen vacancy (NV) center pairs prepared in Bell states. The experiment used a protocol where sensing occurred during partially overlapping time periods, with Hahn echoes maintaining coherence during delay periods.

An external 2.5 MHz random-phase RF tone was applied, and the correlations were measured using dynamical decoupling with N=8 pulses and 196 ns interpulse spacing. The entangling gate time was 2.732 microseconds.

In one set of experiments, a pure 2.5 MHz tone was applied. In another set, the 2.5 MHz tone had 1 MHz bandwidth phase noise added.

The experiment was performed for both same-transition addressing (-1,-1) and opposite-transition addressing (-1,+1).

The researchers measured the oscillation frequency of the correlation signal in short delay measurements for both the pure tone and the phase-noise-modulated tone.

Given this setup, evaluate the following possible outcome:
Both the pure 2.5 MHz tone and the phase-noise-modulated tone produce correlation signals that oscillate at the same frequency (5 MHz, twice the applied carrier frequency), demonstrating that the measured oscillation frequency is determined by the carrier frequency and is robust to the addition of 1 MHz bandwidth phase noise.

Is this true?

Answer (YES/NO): NO